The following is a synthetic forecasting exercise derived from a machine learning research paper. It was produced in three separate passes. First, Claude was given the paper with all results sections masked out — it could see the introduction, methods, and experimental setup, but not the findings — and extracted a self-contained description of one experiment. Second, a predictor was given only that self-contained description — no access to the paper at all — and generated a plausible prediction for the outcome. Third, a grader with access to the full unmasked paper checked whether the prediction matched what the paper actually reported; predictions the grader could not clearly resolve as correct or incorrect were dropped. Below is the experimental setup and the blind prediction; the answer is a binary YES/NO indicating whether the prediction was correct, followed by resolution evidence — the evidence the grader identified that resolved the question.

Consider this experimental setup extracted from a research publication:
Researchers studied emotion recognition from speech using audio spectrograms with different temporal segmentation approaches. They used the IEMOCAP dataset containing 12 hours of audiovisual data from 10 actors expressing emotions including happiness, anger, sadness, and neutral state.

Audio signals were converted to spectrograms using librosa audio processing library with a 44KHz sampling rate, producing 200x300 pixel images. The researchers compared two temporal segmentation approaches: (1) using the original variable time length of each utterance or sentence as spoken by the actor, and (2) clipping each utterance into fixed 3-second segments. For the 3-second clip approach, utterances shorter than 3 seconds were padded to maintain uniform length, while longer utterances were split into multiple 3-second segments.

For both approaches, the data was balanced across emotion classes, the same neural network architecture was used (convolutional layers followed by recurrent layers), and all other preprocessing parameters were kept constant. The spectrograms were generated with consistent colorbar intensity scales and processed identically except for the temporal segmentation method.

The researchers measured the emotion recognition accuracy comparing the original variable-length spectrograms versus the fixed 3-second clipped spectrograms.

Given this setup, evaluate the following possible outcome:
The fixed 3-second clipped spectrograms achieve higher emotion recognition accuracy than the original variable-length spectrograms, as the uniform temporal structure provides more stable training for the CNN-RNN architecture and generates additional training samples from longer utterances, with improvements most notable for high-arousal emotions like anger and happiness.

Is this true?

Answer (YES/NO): NO